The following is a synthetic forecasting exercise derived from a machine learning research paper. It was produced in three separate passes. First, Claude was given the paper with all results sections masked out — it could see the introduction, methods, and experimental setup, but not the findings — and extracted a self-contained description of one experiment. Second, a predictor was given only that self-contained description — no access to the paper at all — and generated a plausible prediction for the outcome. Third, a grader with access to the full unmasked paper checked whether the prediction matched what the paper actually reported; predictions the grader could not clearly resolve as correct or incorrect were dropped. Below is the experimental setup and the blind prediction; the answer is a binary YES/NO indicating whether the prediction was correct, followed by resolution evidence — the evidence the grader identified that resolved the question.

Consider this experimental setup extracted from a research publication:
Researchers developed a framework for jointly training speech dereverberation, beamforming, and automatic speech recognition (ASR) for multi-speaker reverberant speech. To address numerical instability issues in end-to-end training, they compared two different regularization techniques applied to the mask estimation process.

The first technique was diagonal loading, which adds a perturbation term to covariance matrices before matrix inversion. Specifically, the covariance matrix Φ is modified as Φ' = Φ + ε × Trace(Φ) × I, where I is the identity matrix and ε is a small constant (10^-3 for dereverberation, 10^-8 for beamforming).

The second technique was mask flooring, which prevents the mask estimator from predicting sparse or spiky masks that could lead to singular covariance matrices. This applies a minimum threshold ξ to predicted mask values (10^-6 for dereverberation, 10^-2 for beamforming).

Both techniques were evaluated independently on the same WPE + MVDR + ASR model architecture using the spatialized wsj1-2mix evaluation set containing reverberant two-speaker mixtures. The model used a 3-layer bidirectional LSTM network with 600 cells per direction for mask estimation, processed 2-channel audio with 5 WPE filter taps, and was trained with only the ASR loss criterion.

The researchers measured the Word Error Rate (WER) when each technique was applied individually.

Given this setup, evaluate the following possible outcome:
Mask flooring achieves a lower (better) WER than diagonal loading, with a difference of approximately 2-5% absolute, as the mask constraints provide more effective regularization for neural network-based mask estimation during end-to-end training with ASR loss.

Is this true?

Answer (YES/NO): NO